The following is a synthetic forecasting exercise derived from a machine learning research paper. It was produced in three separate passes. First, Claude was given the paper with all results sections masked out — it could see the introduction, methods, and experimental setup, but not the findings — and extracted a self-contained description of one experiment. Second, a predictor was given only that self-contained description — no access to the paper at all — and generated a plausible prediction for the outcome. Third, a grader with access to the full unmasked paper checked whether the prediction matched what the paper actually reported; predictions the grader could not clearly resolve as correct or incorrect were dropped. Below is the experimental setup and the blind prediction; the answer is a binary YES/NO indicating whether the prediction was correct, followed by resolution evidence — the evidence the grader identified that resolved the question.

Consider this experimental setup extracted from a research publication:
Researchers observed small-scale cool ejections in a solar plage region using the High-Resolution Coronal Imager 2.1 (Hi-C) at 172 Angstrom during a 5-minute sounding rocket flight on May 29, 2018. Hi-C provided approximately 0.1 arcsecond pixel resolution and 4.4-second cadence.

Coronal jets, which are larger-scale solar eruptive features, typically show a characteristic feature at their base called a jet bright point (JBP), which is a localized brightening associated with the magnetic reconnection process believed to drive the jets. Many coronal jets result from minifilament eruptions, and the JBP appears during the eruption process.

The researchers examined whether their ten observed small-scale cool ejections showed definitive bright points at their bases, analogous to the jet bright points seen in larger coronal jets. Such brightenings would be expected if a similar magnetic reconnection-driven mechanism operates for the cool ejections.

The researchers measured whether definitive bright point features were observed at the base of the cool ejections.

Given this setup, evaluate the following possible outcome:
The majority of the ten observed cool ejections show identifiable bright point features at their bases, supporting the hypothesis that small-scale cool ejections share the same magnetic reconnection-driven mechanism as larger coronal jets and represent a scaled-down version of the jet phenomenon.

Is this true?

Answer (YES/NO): NO